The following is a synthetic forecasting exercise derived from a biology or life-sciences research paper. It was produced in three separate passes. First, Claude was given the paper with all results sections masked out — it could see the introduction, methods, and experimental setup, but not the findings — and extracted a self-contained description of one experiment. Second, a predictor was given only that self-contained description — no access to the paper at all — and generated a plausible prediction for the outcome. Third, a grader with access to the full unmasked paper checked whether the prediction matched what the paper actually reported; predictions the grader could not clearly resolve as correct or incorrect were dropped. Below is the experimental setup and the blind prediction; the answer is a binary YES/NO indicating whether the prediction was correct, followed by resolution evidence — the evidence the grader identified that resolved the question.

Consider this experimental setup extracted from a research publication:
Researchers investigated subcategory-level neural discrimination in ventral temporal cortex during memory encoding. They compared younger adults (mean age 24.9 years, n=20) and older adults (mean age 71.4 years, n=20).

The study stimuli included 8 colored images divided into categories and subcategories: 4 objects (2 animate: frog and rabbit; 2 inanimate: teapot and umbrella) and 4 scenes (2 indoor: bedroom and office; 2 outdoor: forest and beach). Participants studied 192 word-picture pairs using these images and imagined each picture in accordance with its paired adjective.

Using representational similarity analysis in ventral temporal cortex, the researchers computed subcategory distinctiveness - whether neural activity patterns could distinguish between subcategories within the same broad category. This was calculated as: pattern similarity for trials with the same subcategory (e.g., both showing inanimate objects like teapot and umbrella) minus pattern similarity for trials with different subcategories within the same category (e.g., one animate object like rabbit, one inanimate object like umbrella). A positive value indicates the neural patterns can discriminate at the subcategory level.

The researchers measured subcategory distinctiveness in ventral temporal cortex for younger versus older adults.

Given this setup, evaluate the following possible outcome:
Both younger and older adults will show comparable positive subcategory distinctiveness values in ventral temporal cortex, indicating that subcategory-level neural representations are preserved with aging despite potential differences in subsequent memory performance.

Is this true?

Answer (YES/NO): NO